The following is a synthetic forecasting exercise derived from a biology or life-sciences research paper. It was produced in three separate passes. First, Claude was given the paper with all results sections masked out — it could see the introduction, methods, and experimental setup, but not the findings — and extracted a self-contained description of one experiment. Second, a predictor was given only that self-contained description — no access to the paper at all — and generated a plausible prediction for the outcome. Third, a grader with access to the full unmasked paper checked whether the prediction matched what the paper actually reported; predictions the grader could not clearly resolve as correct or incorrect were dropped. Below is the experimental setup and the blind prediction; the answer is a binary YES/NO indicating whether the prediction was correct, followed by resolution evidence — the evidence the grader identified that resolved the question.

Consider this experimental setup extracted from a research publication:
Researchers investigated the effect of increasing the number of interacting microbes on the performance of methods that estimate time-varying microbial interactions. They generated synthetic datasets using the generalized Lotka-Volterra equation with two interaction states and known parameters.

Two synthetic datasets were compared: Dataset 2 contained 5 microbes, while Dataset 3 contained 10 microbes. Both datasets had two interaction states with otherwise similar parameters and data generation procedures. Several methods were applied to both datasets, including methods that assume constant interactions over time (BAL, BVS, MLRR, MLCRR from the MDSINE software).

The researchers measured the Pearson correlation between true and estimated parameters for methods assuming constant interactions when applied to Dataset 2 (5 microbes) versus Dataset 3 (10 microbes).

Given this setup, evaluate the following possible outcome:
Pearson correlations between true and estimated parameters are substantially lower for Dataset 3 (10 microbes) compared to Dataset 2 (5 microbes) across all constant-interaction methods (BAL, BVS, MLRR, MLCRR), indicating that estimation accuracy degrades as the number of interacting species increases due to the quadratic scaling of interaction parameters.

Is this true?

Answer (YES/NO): NO